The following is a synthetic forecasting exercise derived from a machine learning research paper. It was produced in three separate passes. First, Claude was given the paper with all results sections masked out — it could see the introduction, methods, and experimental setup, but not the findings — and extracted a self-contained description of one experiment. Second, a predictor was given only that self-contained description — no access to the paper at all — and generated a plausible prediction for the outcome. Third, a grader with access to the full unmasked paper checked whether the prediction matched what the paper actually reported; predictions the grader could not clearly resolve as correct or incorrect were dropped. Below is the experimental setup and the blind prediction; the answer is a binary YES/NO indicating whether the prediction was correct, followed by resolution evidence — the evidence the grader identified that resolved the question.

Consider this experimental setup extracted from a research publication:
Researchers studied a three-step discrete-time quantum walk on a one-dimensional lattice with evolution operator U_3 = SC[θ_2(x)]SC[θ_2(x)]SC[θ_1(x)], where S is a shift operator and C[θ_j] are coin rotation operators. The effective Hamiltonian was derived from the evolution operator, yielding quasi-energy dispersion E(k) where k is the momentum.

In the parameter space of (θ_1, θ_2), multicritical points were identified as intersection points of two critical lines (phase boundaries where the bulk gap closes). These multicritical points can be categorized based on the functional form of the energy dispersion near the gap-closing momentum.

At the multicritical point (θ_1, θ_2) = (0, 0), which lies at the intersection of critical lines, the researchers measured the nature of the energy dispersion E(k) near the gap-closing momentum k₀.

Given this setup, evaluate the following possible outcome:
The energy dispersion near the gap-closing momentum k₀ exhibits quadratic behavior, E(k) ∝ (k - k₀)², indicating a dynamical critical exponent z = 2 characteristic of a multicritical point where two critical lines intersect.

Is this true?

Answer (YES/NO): NO